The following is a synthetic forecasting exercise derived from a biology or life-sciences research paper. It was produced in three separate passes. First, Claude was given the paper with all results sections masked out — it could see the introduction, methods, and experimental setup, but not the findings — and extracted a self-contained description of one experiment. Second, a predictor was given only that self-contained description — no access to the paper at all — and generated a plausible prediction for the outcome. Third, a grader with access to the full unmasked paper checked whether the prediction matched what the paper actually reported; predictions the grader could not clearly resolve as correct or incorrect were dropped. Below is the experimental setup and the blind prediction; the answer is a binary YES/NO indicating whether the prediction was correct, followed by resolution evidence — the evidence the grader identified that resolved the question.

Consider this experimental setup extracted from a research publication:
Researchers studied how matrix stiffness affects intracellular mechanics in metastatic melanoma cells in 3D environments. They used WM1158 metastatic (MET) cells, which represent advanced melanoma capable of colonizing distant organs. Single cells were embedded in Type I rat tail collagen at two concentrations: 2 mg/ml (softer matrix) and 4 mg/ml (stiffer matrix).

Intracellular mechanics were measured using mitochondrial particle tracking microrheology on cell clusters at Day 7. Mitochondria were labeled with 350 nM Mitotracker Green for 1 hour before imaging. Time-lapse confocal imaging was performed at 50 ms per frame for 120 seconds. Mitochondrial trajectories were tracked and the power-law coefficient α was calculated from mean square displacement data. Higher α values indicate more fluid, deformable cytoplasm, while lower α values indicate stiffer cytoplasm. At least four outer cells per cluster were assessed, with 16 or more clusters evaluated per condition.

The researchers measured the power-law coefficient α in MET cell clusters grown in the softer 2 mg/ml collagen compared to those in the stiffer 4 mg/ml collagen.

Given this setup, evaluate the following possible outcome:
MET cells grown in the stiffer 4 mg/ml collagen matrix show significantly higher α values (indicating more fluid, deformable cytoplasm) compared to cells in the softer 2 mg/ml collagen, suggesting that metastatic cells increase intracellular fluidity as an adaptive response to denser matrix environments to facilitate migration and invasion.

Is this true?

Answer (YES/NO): NO